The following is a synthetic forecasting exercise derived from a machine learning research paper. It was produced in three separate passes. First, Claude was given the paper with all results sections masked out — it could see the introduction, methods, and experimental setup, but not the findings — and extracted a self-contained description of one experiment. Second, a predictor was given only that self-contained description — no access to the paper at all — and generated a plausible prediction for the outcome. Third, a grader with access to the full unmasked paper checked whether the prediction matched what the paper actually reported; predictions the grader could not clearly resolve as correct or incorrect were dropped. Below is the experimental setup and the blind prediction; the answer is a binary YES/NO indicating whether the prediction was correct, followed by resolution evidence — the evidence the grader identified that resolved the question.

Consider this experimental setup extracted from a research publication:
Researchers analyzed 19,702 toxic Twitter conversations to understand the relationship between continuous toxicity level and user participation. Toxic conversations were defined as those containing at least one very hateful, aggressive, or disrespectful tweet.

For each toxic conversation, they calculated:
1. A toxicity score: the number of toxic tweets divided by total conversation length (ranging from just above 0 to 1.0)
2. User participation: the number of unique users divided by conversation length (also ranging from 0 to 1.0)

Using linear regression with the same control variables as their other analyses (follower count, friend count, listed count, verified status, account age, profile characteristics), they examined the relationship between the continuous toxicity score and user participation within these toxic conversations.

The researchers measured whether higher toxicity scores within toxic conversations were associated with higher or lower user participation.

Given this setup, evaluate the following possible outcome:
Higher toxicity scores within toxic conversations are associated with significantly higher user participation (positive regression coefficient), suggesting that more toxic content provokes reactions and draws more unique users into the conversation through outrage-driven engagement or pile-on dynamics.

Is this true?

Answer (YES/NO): YES